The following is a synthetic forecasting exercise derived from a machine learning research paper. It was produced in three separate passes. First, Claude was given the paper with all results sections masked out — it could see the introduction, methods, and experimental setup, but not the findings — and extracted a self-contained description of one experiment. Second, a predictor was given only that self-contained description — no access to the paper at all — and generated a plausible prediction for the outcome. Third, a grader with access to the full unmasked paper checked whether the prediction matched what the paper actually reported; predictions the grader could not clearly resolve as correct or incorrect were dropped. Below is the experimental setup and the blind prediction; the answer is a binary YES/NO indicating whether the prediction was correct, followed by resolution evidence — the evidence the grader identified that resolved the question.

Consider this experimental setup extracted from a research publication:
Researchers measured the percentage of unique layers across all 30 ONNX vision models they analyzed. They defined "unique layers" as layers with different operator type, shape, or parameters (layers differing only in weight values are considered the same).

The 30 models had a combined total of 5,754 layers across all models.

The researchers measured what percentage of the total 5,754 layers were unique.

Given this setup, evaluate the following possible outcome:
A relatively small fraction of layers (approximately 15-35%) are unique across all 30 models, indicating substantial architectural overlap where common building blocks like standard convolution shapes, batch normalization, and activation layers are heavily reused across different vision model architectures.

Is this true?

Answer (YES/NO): YES